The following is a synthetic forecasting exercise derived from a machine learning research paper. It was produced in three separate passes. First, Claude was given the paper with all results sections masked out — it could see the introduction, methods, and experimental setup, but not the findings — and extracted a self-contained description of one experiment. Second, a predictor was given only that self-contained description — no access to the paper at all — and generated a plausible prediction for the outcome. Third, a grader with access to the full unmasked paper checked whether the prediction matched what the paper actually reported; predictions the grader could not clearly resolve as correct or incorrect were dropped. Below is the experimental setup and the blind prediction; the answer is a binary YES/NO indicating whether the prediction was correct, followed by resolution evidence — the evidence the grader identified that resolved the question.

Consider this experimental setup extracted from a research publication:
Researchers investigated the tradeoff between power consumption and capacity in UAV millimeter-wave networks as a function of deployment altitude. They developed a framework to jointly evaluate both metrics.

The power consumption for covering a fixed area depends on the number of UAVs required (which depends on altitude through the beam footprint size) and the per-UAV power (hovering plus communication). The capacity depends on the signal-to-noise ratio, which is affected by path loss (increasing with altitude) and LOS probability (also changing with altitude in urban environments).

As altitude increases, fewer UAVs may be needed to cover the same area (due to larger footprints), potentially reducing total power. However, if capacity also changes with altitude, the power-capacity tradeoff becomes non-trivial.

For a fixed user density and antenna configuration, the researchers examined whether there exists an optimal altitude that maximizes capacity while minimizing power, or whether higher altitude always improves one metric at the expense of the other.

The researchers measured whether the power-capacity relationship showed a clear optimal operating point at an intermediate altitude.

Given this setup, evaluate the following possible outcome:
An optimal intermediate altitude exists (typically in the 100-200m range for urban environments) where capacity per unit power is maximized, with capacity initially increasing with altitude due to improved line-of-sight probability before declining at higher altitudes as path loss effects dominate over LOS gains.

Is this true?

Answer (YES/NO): NO